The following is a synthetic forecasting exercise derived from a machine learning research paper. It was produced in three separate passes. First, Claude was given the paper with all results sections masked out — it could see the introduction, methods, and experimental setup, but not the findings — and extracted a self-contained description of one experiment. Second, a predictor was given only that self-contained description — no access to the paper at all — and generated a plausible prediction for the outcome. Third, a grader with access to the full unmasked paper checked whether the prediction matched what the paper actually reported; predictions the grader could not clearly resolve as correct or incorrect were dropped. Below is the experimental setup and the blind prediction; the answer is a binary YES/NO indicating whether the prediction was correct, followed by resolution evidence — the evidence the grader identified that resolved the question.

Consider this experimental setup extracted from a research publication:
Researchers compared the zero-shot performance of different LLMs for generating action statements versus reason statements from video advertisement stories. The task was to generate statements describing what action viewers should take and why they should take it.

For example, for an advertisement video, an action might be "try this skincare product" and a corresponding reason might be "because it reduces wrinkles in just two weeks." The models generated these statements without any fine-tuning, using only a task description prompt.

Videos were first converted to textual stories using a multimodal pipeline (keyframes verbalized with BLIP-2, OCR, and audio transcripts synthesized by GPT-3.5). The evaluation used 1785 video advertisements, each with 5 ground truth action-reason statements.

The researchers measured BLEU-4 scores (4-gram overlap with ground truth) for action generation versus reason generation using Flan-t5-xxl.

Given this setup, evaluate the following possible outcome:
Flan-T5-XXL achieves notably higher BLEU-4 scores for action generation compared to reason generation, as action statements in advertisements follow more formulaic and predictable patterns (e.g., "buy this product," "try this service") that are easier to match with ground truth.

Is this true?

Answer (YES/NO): YES